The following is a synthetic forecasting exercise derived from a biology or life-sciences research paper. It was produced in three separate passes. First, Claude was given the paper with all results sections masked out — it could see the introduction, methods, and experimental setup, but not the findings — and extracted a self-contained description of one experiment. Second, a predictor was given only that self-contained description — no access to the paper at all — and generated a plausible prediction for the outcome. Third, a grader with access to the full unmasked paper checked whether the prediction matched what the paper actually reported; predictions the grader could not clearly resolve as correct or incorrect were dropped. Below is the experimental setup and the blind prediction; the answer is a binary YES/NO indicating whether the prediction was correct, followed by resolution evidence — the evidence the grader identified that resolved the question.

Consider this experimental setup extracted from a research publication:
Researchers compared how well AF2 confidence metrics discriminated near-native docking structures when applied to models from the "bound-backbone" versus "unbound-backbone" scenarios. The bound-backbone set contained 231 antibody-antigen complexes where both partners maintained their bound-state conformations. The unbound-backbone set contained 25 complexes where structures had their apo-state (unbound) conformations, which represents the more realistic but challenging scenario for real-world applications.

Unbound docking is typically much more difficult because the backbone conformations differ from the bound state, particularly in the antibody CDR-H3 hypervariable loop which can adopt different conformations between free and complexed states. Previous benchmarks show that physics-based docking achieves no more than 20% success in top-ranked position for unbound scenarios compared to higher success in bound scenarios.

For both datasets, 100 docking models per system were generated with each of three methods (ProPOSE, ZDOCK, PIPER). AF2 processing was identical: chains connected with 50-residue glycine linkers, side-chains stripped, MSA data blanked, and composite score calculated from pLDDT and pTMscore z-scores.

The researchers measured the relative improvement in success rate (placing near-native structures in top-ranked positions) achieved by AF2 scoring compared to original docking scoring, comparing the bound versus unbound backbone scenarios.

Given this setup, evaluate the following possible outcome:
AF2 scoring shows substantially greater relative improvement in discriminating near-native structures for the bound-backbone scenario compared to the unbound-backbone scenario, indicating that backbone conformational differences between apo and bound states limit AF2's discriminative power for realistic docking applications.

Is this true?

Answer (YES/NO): NO